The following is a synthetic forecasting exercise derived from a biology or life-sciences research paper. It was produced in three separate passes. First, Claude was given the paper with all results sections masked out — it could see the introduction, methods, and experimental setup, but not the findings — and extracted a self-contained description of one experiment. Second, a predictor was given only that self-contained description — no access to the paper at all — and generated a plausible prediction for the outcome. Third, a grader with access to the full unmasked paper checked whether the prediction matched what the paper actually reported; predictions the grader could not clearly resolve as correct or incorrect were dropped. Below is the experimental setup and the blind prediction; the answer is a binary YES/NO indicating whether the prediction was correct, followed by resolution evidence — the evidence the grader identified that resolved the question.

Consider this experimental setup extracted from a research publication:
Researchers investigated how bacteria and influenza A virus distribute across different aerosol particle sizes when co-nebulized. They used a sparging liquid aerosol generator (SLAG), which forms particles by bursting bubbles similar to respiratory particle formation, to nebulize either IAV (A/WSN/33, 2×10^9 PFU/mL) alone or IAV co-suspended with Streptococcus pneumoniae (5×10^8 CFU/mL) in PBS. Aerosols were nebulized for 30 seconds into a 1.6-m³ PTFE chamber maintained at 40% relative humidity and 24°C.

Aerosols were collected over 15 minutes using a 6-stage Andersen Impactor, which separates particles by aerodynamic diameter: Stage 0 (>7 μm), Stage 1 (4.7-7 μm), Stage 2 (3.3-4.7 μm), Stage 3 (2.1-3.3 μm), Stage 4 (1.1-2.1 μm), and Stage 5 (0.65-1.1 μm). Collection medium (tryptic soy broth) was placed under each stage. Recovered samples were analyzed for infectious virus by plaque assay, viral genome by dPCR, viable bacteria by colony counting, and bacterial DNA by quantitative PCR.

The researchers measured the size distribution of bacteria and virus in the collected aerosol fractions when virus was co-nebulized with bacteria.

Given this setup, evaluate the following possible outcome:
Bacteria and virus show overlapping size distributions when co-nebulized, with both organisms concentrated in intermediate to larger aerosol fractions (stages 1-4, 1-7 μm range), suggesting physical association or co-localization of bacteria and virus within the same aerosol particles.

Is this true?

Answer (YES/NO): NO